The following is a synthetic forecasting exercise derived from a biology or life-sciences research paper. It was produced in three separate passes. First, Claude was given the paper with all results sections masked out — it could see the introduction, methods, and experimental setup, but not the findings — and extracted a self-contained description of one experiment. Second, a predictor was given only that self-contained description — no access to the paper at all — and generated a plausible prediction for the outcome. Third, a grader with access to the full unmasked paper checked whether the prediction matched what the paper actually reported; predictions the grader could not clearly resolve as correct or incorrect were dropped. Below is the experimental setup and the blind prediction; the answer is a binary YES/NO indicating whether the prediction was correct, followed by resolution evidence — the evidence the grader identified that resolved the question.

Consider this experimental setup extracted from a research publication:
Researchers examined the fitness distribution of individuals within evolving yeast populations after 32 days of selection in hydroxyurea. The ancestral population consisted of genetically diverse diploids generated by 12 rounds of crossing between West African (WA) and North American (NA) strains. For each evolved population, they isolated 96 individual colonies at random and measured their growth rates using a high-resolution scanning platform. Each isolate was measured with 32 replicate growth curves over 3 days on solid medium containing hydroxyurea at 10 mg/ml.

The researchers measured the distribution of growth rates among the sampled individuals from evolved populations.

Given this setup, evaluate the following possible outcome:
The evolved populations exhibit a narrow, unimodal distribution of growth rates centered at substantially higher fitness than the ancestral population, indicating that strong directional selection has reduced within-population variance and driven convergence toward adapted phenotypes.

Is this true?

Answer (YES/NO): NO